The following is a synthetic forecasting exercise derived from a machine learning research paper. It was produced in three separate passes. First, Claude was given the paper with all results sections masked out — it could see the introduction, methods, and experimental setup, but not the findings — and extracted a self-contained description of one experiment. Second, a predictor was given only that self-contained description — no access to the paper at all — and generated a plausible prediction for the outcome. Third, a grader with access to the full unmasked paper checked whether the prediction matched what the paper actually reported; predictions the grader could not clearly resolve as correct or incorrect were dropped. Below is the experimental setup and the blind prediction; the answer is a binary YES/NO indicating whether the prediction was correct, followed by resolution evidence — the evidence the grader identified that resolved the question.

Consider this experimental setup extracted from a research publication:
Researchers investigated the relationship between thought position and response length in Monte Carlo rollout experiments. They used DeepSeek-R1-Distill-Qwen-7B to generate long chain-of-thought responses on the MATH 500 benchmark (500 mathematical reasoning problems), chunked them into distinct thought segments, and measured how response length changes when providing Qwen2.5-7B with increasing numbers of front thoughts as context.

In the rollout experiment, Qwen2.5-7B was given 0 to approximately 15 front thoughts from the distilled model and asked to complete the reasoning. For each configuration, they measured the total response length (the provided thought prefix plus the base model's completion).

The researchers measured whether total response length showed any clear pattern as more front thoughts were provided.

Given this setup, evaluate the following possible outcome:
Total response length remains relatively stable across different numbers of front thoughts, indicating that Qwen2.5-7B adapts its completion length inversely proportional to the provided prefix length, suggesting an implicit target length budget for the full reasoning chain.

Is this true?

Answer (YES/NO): NO